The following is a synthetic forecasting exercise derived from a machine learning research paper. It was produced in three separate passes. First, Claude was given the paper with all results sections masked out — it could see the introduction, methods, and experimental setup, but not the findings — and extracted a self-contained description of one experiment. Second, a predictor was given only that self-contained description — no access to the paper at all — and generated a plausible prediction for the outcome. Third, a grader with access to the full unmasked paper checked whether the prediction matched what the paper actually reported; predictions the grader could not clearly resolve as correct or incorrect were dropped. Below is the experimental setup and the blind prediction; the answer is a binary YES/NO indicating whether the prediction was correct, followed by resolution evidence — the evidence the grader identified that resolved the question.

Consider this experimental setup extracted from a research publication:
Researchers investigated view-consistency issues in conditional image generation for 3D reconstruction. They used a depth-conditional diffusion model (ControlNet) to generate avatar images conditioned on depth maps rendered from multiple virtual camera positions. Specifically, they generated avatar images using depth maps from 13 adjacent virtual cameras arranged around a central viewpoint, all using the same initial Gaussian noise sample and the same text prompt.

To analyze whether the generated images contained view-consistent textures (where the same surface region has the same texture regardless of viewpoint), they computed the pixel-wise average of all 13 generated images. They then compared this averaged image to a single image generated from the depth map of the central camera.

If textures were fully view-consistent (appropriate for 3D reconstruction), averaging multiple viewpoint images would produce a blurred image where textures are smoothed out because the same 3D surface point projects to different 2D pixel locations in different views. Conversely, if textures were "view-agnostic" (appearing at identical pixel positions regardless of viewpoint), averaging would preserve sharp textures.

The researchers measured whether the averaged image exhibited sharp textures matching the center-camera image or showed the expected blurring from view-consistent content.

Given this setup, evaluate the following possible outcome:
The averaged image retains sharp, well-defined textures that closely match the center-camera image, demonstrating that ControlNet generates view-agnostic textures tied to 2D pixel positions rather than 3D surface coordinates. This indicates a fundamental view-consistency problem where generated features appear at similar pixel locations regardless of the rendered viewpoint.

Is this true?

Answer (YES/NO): YES